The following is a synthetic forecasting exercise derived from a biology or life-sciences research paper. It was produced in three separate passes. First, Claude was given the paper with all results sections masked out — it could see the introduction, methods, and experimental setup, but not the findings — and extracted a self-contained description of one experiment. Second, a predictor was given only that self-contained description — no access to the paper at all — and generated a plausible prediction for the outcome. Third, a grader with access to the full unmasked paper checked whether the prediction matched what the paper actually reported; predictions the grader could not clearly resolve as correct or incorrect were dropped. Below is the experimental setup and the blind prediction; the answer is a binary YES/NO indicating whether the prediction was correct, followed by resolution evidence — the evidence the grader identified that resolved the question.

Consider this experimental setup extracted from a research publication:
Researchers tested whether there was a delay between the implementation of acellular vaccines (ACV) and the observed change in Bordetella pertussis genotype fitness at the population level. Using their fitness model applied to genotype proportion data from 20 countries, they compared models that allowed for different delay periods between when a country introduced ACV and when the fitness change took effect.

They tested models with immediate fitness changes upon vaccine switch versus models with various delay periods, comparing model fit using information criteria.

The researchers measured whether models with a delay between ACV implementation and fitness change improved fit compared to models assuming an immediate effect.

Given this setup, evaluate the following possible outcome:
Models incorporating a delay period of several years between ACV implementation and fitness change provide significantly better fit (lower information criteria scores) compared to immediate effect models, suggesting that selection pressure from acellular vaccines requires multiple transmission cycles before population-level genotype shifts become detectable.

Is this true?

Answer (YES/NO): NO